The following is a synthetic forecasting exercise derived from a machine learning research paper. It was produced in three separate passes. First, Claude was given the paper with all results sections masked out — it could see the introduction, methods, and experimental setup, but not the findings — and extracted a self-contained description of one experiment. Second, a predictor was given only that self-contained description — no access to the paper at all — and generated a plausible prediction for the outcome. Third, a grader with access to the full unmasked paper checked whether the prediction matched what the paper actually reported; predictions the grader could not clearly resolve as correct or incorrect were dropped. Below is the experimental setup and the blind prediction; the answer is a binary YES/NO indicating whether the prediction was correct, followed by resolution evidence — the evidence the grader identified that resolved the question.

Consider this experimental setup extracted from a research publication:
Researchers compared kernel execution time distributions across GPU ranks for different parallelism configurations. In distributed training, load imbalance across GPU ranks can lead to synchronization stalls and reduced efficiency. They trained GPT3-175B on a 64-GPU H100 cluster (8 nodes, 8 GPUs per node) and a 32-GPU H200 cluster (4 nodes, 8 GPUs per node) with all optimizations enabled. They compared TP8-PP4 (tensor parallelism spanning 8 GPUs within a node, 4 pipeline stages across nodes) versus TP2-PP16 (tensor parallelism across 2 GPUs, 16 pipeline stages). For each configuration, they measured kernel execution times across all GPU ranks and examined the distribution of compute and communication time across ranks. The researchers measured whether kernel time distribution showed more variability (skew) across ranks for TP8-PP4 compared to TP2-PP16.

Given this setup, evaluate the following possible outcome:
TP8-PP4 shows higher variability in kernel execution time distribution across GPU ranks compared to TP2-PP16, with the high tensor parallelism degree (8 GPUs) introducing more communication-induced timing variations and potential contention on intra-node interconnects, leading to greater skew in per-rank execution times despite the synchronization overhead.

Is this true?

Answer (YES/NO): YES